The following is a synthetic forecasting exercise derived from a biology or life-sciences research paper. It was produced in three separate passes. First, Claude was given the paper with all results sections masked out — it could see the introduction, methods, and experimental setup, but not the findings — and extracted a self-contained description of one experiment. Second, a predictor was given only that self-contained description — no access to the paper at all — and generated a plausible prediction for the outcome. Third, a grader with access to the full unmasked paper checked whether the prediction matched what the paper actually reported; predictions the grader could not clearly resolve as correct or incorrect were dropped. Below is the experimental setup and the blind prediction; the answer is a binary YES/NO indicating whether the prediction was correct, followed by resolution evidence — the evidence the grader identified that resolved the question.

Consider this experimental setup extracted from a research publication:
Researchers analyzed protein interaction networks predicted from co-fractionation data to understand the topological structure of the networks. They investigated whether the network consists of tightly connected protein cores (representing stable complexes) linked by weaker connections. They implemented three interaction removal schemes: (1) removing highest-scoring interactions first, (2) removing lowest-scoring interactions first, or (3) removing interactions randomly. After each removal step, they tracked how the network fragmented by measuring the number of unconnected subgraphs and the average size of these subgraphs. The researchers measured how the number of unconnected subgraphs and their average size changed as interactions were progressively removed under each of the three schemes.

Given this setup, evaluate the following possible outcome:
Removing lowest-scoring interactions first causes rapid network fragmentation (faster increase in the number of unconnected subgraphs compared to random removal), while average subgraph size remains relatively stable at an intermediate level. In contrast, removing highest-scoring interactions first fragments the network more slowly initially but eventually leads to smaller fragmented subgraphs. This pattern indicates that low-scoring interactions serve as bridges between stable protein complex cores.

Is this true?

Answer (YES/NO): NO